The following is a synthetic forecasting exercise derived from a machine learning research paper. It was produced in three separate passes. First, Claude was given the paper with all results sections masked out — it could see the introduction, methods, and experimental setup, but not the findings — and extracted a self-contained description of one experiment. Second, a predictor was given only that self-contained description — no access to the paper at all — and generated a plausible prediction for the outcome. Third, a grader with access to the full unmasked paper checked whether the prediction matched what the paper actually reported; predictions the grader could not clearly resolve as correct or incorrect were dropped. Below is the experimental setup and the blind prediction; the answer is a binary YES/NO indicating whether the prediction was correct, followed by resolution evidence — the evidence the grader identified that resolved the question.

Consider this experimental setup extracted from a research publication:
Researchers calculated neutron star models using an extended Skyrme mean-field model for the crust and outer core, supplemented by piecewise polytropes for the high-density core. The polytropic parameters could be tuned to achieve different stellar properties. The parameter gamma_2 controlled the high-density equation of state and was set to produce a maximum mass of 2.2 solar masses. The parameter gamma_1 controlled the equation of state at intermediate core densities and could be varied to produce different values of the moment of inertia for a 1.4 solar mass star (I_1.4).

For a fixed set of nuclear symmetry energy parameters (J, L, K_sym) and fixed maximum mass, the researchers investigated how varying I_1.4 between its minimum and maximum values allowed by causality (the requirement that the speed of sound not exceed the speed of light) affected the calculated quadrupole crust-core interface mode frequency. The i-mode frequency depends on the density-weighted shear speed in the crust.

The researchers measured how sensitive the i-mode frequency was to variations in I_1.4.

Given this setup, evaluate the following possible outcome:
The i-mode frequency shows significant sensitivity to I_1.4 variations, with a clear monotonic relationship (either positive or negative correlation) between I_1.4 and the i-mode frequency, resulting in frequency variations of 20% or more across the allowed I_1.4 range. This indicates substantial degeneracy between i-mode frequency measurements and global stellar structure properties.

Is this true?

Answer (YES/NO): NO